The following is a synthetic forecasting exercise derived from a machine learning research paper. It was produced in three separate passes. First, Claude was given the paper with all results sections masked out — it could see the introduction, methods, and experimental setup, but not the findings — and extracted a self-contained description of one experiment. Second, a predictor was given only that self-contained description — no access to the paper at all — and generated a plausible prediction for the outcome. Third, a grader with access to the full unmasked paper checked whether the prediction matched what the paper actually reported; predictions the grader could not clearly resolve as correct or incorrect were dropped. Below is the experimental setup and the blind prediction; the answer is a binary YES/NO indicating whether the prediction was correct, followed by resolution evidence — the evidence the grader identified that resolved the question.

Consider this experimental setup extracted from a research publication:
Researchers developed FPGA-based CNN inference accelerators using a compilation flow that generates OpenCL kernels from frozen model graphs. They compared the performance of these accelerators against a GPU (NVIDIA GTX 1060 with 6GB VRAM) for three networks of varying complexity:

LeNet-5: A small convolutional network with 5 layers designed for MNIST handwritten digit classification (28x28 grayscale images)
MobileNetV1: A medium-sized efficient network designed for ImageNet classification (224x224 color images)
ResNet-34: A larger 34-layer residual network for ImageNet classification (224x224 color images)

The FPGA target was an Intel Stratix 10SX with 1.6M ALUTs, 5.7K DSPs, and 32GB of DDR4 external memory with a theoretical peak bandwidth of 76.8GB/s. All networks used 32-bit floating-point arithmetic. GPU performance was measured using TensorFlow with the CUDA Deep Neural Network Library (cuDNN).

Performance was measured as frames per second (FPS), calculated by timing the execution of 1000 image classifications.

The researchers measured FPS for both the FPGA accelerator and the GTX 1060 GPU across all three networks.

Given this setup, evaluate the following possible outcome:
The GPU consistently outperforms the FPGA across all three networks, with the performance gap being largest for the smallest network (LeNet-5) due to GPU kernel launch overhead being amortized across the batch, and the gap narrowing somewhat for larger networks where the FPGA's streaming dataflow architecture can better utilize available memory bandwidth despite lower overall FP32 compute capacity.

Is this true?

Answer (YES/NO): NO